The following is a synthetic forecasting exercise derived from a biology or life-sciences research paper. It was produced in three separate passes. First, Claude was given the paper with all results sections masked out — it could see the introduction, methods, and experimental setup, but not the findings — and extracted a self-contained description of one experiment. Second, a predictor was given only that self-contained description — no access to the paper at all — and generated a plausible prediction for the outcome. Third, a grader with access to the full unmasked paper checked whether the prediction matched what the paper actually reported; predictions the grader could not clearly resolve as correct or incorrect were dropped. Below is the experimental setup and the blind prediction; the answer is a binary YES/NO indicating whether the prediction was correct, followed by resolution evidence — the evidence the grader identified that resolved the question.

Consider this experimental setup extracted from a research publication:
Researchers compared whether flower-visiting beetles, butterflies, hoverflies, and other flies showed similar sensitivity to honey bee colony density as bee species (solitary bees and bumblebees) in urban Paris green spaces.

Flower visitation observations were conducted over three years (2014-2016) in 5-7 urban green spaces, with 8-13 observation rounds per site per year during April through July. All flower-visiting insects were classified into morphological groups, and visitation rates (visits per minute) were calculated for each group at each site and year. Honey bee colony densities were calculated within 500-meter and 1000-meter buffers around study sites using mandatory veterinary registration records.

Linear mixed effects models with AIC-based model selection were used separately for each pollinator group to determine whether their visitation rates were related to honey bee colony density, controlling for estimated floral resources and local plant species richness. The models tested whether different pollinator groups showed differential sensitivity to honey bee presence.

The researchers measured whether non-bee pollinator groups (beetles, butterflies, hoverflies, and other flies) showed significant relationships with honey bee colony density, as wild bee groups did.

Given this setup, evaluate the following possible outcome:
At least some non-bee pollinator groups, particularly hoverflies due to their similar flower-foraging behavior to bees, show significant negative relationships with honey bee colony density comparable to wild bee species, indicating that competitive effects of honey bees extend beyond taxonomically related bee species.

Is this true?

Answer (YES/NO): NO